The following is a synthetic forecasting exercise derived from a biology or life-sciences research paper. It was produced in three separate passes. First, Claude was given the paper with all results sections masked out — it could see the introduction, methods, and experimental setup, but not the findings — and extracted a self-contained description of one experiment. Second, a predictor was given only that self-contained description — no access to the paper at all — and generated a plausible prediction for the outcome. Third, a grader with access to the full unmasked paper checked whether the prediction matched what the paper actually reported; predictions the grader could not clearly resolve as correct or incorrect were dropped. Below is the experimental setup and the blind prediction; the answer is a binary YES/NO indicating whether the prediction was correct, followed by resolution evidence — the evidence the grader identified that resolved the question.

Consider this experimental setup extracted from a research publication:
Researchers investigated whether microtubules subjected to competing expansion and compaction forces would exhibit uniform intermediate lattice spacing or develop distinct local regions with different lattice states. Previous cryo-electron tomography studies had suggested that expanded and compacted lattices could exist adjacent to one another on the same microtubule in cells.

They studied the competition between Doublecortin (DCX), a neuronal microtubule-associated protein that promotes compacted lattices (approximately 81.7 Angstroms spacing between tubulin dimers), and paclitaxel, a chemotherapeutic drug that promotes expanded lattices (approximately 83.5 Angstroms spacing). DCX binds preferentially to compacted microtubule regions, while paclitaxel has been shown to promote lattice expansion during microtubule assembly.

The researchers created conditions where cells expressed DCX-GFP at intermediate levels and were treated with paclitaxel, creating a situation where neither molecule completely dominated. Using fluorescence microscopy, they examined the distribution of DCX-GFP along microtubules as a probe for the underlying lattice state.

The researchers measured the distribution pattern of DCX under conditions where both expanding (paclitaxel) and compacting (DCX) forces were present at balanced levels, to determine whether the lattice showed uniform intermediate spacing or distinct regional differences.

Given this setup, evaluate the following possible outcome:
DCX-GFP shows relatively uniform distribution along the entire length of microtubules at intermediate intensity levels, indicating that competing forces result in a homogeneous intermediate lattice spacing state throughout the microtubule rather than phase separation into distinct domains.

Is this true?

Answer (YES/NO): NO